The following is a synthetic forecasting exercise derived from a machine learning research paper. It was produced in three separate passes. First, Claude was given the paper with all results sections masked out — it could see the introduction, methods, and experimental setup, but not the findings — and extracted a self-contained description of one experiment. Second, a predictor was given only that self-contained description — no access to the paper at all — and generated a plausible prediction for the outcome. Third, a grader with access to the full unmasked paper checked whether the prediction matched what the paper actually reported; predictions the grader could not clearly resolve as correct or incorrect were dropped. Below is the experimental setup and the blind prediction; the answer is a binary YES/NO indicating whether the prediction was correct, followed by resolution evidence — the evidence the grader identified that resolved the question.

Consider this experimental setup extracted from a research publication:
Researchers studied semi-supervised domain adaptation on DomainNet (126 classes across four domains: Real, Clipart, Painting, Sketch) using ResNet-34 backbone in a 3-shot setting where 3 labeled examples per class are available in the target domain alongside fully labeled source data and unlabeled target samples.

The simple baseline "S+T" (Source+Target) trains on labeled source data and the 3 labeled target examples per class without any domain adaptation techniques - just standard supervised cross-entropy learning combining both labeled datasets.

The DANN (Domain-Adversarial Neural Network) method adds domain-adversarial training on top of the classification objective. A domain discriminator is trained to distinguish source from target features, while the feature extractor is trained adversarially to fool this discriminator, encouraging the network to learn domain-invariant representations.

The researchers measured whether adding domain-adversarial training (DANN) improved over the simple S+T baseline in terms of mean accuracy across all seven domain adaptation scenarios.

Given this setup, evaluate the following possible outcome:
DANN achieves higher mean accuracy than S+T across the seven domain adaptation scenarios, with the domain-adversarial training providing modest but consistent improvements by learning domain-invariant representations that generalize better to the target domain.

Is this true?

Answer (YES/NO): NO